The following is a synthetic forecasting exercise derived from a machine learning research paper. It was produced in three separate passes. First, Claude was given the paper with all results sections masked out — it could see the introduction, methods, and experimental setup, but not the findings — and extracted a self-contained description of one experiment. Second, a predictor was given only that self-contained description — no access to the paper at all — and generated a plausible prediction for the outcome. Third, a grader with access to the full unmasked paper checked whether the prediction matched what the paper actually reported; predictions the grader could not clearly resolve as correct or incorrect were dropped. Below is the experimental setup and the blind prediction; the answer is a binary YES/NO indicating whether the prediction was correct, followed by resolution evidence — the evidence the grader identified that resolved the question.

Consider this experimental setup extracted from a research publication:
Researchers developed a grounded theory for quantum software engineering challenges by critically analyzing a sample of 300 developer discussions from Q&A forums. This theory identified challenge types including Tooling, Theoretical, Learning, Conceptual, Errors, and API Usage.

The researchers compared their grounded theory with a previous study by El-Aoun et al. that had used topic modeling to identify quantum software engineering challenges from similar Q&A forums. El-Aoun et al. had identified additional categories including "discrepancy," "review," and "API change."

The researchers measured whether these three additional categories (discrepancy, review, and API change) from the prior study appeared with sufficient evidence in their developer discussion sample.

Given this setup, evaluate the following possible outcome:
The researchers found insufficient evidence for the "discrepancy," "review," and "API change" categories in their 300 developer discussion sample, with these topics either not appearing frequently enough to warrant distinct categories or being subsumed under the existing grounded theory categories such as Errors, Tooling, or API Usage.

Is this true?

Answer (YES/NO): NO